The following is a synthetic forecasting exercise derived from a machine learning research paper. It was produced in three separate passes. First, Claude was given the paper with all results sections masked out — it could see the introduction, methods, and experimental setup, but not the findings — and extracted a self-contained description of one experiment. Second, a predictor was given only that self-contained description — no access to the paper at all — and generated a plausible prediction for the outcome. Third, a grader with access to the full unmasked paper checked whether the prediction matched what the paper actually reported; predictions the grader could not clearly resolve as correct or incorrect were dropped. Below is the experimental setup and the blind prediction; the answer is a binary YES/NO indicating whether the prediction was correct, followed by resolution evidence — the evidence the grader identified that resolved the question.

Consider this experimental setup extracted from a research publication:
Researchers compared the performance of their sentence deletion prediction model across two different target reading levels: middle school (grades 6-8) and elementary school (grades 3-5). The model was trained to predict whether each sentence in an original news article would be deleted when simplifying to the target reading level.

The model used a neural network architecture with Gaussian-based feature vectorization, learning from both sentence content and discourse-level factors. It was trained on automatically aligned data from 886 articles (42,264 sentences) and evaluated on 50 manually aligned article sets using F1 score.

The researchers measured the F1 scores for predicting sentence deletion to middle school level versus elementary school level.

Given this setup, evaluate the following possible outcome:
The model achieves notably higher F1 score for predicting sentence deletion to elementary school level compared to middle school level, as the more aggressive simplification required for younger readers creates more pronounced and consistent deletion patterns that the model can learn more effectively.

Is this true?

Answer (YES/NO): YES